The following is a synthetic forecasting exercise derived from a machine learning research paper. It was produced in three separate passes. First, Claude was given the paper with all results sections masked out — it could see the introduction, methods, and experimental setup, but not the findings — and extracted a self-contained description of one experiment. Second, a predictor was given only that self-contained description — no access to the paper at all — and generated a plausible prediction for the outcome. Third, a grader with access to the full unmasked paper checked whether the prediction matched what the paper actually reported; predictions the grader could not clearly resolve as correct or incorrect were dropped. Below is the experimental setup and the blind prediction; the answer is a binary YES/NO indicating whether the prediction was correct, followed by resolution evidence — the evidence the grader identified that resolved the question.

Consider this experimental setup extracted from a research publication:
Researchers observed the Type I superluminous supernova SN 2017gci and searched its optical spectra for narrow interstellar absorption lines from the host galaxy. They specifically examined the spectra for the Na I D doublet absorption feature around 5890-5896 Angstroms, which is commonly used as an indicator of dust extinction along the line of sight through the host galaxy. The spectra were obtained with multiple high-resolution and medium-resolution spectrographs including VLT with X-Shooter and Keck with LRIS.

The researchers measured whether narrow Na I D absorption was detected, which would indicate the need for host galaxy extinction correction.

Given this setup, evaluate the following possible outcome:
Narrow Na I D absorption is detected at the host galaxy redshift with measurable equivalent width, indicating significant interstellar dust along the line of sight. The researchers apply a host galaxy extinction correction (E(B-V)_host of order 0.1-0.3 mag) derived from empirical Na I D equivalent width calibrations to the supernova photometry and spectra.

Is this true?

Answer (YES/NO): NO